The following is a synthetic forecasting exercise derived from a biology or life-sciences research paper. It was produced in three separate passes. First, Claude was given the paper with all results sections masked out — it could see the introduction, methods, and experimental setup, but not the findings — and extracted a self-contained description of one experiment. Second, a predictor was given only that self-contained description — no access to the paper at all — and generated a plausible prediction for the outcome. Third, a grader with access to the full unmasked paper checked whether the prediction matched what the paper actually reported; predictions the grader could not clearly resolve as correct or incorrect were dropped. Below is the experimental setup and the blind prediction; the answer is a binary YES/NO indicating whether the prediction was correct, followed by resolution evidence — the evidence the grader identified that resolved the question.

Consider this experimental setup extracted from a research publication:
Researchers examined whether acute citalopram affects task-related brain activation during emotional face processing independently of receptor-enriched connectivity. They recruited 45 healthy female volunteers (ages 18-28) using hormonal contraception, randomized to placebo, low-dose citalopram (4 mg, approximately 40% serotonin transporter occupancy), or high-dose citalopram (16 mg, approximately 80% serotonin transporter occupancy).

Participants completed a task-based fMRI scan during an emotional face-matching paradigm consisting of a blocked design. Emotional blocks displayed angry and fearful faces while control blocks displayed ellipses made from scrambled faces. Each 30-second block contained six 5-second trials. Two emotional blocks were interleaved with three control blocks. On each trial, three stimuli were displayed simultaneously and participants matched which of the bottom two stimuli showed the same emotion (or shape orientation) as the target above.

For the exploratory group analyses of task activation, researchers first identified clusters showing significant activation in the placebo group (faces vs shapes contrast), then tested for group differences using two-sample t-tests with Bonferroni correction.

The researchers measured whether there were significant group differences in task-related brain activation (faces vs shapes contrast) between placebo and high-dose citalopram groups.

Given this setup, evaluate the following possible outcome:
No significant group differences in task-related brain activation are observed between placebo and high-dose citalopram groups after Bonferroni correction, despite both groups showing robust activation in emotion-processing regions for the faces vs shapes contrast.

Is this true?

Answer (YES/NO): YES